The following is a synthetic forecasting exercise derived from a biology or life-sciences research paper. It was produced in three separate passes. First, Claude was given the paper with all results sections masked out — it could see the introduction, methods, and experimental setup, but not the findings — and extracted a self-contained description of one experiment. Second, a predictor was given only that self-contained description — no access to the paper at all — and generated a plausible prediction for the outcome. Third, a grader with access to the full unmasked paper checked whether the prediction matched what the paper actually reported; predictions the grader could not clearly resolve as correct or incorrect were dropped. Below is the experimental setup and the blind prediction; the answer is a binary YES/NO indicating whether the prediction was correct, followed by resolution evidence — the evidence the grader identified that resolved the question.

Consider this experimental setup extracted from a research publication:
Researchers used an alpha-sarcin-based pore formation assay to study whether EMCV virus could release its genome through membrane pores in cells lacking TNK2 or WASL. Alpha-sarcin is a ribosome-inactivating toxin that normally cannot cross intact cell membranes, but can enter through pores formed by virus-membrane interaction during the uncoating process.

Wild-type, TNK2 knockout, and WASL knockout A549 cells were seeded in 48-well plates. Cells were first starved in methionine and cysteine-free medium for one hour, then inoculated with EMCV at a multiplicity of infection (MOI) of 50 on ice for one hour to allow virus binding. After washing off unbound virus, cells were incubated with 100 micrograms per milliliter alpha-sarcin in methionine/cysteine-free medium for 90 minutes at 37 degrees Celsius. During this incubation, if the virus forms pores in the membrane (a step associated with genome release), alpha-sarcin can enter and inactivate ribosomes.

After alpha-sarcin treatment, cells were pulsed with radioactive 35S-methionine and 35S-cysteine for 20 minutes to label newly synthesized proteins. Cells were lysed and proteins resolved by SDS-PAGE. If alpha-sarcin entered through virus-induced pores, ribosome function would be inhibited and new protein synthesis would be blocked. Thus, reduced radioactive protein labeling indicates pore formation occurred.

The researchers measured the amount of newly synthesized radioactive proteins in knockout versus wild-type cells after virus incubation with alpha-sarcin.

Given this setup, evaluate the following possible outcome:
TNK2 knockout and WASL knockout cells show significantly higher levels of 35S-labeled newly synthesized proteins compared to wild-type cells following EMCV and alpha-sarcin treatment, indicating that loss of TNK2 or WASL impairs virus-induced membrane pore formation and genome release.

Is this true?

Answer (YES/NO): NO